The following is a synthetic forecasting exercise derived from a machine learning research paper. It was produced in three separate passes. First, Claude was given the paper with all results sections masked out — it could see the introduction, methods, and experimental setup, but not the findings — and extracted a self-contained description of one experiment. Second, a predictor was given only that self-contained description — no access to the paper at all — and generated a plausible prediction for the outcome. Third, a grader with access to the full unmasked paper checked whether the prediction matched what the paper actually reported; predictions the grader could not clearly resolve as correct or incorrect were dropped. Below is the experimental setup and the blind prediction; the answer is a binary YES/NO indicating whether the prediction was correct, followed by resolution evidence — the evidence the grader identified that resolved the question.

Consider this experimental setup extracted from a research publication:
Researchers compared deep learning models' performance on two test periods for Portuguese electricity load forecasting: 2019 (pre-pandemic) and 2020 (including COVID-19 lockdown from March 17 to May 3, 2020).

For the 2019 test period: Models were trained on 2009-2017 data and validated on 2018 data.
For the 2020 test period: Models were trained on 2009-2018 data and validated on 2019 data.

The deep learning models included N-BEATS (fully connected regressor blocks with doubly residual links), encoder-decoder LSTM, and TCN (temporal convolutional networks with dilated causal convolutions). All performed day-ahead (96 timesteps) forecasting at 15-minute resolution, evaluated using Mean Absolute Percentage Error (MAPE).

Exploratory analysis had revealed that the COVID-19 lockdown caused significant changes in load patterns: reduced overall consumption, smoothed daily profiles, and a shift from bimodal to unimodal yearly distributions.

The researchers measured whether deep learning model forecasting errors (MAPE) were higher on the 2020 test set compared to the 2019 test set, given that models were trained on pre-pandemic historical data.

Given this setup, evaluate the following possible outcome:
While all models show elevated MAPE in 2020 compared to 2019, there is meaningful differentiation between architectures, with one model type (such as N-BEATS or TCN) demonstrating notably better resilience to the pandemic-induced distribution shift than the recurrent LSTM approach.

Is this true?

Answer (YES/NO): YES